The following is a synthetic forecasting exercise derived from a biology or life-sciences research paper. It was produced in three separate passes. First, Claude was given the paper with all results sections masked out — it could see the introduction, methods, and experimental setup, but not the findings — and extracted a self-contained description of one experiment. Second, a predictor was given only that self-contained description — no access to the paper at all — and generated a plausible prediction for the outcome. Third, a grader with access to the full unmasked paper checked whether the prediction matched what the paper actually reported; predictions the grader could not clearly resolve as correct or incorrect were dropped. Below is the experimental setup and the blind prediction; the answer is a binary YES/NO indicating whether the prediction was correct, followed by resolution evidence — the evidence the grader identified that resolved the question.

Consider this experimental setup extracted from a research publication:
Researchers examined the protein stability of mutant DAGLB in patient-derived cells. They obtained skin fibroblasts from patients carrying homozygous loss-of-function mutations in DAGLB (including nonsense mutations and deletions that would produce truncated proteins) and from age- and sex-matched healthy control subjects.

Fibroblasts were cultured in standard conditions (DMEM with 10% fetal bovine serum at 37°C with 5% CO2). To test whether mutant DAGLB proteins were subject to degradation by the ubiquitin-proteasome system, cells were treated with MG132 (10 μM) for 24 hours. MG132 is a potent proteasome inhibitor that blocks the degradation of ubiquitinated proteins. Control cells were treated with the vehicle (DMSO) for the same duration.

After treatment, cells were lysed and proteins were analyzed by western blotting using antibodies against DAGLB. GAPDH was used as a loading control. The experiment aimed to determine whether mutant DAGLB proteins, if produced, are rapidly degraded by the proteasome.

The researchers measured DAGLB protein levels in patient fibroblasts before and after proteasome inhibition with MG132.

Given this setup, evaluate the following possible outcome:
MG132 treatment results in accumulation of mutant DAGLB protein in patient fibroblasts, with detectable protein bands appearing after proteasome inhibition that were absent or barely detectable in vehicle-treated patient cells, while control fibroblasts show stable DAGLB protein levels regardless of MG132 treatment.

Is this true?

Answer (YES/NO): NO